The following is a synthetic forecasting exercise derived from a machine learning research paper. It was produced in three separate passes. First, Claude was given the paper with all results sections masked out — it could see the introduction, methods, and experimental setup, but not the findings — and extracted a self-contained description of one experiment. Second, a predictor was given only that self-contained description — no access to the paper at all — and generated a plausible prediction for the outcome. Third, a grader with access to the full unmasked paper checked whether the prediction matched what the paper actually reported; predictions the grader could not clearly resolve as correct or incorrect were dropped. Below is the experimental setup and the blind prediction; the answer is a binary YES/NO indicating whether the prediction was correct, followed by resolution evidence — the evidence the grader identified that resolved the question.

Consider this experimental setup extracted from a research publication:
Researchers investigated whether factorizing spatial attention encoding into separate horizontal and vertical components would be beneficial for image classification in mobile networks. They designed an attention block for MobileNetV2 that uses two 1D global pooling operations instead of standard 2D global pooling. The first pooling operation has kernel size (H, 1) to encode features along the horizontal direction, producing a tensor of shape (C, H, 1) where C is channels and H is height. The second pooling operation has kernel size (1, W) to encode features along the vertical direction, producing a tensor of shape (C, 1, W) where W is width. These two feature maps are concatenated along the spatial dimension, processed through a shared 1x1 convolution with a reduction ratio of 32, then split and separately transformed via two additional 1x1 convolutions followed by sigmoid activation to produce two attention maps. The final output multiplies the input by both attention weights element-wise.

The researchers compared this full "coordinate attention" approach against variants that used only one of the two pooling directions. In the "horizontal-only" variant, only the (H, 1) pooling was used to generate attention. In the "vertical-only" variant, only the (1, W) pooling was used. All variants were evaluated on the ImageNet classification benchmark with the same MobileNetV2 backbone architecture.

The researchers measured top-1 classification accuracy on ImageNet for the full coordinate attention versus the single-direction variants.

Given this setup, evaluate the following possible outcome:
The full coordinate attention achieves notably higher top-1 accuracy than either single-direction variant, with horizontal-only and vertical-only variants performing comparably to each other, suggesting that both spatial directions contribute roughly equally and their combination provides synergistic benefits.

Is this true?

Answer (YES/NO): YES